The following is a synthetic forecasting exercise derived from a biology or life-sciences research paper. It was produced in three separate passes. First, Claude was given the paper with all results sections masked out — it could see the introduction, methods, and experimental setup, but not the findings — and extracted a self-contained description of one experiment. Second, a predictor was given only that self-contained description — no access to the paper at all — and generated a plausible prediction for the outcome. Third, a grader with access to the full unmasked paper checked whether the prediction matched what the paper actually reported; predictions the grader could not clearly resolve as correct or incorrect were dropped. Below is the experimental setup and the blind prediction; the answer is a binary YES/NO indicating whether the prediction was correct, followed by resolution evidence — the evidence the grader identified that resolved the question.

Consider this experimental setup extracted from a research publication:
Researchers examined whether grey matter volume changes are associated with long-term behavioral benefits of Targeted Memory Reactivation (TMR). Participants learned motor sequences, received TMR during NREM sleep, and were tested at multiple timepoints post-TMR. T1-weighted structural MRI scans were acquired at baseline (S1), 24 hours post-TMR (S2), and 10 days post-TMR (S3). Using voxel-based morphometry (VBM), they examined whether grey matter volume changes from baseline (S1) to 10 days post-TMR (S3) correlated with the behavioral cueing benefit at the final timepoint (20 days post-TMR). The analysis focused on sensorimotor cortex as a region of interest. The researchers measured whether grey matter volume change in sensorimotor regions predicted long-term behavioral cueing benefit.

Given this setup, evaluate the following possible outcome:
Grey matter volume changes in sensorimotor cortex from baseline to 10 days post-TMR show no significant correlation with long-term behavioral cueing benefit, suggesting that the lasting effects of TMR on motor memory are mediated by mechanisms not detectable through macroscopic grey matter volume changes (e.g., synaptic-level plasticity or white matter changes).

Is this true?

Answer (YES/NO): NO